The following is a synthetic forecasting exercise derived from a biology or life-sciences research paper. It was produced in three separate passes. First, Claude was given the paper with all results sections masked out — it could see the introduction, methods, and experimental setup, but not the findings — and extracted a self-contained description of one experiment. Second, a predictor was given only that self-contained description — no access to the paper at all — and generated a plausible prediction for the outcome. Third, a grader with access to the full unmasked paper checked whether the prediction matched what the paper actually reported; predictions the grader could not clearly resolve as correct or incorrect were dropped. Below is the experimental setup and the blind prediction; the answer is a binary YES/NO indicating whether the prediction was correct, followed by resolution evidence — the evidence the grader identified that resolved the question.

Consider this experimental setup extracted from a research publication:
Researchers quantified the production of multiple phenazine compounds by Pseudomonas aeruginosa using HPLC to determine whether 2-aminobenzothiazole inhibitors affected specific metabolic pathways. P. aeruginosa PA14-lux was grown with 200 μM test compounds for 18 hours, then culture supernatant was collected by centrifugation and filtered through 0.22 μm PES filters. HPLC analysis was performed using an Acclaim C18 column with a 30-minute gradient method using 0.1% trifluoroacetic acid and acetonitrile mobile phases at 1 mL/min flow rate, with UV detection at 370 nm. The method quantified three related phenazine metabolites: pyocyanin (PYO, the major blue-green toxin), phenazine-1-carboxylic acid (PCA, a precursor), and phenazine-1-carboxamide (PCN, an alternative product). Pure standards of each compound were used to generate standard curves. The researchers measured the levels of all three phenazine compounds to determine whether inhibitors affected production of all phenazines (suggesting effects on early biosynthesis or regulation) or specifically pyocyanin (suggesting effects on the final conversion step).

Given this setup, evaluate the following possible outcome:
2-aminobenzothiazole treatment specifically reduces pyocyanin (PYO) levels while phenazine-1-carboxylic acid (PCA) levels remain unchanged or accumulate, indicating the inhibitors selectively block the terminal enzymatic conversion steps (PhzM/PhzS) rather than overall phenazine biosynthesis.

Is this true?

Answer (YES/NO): NO